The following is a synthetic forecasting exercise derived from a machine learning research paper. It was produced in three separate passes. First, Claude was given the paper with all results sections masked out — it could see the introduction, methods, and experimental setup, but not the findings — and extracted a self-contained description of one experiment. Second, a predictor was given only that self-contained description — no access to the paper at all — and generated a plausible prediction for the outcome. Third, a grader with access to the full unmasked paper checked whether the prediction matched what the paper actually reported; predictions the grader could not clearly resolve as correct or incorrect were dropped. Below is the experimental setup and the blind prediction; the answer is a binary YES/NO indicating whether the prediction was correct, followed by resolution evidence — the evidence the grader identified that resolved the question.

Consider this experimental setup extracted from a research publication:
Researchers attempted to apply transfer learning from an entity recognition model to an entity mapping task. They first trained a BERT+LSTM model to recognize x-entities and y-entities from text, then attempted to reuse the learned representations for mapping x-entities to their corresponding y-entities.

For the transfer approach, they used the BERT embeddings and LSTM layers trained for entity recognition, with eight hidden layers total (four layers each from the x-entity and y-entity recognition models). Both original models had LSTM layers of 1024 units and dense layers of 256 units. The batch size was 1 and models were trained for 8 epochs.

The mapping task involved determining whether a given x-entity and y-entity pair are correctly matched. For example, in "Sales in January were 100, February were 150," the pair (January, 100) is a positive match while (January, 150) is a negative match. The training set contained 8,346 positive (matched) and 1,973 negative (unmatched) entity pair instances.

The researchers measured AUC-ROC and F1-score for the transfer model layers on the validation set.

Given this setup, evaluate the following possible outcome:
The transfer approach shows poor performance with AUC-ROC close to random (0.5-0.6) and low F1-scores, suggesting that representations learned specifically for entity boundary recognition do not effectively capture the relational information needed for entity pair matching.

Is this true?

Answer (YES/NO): NO